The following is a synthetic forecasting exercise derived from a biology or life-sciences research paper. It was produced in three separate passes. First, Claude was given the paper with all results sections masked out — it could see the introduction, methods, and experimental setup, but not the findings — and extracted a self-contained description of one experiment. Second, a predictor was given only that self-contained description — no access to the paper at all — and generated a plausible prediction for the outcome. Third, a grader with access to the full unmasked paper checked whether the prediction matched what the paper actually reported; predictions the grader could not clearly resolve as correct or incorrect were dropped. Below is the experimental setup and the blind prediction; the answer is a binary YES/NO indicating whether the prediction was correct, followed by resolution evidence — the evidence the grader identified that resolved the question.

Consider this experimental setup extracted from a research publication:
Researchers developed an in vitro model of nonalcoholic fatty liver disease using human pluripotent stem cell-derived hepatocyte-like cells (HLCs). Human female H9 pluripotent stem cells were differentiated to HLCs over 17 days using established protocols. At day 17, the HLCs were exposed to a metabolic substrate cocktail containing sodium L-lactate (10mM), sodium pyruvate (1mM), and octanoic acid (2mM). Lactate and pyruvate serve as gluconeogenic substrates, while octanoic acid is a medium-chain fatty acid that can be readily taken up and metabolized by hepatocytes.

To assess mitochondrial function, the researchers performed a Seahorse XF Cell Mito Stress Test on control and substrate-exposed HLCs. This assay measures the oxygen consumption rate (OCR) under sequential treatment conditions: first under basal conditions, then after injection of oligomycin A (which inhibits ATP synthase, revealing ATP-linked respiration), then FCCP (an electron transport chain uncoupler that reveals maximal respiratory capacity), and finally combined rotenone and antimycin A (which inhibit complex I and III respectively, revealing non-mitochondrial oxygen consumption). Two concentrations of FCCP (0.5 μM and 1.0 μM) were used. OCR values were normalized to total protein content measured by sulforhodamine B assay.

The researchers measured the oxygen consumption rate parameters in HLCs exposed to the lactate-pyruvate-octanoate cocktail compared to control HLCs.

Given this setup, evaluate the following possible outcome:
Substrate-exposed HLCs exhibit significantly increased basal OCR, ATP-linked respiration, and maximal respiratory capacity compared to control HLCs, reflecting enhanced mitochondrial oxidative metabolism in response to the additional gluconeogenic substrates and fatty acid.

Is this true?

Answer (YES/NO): NO